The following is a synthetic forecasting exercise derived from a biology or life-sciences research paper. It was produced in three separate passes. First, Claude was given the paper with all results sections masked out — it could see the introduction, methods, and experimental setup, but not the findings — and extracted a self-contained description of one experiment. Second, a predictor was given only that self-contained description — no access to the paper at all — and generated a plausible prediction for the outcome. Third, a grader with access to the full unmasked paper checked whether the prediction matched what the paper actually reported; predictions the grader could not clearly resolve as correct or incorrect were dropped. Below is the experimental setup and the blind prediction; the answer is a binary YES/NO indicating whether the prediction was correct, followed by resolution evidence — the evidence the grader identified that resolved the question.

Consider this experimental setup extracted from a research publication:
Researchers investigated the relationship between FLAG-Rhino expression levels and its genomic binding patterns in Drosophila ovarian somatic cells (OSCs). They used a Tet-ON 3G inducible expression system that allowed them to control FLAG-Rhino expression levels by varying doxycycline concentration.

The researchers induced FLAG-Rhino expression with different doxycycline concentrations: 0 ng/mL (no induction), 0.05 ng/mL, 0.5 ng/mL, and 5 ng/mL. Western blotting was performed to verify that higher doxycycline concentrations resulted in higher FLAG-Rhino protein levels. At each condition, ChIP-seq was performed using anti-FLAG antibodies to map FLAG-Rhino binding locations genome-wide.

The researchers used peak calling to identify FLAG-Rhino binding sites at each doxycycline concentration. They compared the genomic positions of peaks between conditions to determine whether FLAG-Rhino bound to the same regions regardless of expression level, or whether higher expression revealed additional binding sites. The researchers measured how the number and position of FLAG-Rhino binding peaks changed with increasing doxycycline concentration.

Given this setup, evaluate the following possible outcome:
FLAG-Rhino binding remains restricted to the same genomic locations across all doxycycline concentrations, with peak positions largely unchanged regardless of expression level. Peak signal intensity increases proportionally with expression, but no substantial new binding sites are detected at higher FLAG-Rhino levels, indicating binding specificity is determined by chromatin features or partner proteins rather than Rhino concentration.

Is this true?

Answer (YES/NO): YES